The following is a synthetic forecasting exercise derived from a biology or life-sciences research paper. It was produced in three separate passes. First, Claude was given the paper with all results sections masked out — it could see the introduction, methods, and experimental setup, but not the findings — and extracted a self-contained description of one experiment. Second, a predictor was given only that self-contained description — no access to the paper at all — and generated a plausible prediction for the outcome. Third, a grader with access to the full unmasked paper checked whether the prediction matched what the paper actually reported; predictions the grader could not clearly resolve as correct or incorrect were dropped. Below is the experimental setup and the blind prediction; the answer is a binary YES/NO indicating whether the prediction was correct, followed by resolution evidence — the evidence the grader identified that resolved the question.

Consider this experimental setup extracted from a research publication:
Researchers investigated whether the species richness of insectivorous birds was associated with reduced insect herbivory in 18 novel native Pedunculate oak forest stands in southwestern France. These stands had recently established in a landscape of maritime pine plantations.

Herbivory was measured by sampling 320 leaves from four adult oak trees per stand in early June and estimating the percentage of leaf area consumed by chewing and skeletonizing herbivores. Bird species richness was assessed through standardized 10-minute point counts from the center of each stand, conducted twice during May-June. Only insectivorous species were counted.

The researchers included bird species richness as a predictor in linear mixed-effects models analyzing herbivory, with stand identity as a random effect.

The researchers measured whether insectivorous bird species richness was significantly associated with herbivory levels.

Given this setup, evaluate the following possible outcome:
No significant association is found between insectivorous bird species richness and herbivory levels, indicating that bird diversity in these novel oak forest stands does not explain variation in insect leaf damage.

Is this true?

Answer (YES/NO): YES